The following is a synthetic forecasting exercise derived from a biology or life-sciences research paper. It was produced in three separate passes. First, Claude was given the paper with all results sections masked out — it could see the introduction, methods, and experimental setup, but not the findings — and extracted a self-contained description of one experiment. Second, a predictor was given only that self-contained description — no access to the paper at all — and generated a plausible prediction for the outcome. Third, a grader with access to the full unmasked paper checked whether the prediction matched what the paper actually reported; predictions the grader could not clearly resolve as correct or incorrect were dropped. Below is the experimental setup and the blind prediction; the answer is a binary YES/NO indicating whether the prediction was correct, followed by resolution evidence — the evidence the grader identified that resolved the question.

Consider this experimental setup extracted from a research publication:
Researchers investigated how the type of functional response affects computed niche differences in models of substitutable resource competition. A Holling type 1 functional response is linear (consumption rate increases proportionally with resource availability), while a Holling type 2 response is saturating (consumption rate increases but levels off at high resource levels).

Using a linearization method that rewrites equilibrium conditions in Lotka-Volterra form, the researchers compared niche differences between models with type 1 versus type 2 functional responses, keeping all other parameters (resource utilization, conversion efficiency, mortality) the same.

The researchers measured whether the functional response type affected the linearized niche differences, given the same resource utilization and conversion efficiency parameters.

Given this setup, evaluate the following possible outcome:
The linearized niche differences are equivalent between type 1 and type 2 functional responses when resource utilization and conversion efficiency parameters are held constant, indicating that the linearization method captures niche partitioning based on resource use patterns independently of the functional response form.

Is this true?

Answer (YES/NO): YES